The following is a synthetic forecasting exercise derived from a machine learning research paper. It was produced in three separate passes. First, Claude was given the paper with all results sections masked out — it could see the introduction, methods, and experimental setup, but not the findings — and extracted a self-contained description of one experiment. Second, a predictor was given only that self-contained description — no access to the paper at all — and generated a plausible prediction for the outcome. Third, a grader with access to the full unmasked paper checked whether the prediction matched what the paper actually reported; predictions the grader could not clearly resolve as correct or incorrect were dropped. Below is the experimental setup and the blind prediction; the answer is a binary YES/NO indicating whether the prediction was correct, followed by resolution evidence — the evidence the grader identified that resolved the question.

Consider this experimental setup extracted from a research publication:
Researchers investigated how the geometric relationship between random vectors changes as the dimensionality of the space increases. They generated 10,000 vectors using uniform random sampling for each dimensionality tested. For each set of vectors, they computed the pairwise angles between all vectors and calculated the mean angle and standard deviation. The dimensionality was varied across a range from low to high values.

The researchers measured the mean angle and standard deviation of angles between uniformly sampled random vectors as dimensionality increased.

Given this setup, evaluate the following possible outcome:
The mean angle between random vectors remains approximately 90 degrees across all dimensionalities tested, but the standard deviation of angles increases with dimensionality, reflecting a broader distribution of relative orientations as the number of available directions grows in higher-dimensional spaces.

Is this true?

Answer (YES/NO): NO